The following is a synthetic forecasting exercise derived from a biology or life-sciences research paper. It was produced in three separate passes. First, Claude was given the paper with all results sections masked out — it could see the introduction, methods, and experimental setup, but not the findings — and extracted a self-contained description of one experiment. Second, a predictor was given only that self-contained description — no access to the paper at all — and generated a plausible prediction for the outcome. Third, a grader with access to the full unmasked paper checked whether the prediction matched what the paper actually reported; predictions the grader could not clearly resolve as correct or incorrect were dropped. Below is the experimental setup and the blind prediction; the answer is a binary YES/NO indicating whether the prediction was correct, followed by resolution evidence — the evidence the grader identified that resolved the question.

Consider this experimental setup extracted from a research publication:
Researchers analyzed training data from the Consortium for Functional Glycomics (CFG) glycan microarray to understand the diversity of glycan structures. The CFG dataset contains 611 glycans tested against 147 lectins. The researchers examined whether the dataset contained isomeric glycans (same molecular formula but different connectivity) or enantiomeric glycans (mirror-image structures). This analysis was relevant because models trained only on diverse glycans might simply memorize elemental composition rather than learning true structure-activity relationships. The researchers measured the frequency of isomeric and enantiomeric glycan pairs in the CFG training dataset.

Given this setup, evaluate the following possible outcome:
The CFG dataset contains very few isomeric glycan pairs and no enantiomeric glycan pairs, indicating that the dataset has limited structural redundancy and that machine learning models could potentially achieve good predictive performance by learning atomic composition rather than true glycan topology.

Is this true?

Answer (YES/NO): YES